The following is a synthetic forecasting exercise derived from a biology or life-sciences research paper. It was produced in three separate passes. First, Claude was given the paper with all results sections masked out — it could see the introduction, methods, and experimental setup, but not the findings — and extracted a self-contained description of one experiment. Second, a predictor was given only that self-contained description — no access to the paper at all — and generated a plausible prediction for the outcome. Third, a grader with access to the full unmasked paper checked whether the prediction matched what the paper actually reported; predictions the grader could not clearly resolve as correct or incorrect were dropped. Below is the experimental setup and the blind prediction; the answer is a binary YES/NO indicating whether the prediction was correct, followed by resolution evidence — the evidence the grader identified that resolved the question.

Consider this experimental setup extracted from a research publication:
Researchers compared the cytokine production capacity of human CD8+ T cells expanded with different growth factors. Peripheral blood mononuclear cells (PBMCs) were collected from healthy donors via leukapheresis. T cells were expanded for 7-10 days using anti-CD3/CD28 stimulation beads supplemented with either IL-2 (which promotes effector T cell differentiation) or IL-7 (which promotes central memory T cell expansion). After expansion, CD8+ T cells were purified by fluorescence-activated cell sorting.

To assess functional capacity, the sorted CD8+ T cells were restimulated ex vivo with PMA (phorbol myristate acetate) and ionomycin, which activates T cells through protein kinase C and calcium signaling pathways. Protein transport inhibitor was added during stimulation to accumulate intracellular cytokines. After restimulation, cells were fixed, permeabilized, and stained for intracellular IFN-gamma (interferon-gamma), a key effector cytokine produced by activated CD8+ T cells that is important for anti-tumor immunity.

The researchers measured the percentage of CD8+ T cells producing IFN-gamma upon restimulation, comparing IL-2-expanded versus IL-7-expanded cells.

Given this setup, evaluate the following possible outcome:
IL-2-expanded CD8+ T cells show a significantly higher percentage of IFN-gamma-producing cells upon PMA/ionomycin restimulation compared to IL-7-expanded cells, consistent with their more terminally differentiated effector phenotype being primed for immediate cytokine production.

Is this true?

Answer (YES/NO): NO